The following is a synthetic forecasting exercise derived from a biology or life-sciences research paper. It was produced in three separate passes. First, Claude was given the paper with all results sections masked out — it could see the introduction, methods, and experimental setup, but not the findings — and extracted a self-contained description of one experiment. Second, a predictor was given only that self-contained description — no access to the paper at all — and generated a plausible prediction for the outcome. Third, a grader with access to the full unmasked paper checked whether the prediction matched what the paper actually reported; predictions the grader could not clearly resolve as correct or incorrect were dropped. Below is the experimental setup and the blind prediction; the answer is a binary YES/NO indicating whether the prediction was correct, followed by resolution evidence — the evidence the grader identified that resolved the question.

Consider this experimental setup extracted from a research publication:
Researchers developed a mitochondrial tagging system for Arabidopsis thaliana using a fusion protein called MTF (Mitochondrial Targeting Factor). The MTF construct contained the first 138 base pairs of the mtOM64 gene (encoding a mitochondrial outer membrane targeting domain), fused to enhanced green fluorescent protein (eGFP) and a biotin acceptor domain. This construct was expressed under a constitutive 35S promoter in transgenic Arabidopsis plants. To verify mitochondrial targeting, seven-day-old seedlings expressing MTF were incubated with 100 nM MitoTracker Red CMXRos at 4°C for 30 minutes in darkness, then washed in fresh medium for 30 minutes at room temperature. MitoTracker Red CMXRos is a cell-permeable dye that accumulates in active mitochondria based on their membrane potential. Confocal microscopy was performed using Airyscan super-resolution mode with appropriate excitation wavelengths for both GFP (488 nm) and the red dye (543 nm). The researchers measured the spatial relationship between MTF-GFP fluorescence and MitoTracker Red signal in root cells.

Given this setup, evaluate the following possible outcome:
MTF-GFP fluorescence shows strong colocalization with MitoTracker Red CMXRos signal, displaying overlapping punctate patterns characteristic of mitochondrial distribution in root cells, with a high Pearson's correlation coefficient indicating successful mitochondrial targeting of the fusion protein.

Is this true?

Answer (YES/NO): NO